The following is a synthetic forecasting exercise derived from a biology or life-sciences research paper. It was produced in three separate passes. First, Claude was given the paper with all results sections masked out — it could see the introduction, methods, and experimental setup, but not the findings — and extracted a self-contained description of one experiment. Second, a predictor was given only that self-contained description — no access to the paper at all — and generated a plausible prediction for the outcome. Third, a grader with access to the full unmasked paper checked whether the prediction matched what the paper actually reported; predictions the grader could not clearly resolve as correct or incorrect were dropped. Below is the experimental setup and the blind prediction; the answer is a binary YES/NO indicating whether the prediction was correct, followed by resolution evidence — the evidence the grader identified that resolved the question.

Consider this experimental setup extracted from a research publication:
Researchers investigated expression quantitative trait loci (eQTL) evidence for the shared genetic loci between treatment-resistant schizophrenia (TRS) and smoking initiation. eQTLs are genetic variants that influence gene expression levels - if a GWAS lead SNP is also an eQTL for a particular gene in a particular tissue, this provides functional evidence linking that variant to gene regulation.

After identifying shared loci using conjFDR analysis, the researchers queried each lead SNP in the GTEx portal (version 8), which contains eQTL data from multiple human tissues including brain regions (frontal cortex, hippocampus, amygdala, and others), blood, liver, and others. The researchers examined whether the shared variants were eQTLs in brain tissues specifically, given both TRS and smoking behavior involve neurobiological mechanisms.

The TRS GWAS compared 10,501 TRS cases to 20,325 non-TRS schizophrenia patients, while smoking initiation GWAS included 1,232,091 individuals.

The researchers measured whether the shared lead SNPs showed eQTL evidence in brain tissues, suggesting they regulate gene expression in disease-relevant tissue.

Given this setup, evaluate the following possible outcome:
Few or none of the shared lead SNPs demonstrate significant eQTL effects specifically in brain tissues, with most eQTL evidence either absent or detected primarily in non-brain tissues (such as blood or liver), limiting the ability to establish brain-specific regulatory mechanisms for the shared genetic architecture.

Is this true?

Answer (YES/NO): NO